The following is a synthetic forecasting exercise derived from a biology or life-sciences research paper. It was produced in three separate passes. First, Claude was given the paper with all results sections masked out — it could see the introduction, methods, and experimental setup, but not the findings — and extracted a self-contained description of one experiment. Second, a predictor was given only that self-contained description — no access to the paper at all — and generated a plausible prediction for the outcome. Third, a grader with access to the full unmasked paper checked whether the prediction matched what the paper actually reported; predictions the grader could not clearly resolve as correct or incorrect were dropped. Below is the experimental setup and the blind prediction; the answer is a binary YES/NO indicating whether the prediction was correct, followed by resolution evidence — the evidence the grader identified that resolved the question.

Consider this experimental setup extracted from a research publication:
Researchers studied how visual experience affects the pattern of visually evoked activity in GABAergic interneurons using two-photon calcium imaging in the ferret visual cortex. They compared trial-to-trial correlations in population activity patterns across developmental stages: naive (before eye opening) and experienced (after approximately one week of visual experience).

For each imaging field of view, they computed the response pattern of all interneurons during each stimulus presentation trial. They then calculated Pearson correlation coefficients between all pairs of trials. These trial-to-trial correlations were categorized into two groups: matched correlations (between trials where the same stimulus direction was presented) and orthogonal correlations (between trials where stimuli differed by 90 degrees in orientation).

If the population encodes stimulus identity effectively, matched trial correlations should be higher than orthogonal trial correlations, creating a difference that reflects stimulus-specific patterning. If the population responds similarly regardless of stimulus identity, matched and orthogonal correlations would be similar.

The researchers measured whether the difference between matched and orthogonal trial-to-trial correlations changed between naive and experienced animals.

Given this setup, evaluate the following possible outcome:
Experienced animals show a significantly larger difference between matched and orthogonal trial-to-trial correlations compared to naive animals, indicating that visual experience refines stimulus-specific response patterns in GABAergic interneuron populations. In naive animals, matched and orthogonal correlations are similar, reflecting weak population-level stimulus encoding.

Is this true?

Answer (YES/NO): YES